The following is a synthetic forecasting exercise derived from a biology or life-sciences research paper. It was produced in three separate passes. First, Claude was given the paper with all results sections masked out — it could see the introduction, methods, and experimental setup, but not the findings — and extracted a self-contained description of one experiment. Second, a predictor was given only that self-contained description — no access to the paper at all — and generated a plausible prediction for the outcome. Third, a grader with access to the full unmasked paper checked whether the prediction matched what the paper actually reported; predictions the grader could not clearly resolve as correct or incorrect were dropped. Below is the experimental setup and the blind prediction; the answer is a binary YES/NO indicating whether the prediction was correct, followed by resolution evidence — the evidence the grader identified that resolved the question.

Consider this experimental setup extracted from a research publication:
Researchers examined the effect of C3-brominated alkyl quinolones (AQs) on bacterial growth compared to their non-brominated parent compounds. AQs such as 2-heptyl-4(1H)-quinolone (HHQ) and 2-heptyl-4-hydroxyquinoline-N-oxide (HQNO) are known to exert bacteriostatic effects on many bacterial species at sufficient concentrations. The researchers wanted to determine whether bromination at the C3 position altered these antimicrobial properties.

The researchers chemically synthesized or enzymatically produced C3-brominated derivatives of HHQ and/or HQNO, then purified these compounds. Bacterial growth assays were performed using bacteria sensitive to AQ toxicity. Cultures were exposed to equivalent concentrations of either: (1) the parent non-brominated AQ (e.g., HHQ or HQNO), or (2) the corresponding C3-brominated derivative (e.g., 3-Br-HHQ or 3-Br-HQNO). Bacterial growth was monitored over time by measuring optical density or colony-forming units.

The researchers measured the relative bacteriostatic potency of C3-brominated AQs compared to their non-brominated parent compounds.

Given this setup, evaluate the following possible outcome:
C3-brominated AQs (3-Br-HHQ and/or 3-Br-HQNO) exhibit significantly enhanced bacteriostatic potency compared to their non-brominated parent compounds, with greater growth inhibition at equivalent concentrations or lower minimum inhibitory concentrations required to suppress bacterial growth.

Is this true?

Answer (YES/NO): NO